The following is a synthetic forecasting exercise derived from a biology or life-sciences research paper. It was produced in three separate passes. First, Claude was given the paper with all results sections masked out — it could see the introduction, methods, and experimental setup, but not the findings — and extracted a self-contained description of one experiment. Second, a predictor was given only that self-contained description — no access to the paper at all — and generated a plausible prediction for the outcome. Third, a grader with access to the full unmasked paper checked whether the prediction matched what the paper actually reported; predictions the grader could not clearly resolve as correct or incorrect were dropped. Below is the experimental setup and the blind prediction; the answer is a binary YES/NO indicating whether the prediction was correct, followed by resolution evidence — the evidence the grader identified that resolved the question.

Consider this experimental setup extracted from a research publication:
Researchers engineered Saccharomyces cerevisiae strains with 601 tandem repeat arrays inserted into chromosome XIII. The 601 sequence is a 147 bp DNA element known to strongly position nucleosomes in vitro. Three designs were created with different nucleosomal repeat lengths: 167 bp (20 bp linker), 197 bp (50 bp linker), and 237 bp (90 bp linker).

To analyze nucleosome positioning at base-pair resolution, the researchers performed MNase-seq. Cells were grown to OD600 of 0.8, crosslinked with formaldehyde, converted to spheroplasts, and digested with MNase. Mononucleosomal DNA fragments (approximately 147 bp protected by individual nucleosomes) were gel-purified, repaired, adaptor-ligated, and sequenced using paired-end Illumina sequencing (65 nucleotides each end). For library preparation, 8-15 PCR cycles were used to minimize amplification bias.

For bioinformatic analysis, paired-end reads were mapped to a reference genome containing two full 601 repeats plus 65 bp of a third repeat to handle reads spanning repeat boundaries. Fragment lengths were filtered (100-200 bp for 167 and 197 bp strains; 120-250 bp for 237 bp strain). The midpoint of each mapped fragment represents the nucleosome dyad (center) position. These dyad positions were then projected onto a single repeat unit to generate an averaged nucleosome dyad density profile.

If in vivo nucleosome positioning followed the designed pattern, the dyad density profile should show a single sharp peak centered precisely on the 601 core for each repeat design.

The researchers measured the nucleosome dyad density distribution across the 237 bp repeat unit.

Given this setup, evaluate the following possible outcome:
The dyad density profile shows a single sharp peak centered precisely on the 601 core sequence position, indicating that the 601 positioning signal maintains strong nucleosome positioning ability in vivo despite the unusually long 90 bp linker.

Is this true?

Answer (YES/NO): NO